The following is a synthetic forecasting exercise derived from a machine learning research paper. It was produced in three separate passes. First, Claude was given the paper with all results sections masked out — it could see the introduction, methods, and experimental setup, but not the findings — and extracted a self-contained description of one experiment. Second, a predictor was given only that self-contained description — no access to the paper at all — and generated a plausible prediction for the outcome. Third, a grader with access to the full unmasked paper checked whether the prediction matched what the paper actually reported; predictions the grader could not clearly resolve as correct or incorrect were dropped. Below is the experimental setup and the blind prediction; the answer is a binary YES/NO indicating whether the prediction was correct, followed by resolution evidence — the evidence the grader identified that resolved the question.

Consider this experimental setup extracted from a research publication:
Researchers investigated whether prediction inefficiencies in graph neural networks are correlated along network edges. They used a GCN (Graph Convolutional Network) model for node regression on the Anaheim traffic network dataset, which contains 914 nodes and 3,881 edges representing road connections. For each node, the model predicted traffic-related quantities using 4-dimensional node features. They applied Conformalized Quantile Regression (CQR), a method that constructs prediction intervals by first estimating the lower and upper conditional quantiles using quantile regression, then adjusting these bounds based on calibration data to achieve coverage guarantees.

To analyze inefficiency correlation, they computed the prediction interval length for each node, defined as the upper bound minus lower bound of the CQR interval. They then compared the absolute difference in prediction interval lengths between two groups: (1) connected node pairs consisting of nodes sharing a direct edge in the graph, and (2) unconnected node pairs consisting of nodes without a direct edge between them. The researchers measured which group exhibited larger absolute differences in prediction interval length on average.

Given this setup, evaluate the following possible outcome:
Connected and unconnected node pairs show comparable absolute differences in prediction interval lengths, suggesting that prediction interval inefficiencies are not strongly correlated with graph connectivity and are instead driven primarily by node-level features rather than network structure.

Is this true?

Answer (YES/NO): NO